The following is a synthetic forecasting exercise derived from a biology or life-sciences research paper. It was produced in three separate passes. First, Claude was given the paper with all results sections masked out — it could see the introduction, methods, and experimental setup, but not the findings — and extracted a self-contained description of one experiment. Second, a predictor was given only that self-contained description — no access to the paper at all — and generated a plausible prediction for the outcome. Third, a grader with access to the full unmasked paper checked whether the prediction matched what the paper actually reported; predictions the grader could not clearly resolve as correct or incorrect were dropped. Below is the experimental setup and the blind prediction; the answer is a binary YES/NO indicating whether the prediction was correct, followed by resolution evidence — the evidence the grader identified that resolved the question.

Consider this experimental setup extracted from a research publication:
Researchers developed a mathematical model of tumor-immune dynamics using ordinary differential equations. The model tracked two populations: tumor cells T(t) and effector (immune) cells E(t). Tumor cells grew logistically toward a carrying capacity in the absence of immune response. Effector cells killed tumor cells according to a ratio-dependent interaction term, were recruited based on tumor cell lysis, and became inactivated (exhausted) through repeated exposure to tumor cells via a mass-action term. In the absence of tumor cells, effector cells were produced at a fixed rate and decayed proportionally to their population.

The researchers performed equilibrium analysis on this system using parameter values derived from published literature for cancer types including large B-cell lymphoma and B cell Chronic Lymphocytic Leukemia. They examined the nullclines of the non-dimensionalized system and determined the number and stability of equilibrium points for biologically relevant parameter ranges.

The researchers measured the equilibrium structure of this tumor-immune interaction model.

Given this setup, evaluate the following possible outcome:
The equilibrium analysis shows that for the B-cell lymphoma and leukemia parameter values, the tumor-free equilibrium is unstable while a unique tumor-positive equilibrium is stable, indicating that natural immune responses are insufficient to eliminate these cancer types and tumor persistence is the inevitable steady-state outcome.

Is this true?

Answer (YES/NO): NO